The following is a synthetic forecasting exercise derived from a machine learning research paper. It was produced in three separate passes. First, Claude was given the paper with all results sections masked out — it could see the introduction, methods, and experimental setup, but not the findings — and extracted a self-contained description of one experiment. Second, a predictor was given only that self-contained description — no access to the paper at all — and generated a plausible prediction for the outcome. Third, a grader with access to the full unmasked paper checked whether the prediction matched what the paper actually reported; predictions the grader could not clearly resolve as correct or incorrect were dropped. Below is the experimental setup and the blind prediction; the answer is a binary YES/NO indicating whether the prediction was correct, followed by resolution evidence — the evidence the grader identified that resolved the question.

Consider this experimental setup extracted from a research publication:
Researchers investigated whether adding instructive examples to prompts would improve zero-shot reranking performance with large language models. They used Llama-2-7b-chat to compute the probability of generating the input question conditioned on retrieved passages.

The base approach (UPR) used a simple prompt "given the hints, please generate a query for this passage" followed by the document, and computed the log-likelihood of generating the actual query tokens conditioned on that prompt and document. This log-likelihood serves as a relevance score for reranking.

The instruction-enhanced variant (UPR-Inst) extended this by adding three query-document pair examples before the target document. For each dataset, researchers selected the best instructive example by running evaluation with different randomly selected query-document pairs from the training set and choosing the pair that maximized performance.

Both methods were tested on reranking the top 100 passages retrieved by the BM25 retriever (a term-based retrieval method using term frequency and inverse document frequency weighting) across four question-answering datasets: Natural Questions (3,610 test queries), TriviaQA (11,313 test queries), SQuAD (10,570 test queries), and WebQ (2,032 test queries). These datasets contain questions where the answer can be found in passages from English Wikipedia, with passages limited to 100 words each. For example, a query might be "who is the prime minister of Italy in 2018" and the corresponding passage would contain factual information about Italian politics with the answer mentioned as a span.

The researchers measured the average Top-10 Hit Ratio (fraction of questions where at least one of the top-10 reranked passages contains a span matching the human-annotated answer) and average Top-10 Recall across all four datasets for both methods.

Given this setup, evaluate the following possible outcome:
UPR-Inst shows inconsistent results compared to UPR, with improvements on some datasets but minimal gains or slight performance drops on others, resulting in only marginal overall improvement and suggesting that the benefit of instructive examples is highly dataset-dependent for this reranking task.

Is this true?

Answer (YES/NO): YES